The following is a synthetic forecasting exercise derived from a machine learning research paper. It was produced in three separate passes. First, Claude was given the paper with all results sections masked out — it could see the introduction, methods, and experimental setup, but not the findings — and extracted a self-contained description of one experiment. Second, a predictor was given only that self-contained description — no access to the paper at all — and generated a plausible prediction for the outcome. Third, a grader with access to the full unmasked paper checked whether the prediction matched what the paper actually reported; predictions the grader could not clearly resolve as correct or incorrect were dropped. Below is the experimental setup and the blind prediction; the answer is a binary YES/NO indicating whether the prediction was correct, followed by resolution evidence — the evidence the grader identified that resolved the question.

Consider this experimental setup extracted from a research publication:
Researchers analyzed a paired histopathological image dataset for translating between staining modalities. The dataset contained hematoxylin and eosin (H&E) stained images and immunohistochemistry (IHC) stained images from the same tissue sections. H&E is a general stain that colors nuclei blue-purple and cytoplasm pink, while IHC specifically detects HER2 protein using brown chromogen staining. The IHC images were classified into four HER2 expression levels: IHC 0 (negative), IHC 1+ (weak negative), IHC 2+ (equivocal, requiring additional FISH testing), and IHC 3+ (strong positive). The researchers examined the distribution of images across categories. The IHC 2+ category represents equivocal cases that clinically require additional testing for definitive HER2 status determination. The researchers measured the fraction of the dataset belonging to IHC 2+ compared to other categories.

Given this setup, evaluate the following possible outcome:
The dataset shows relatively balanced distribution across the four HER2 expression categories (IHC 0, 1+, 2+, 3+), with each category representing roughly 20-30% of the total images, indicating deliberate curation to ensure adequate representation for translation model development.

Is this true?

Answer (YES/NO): NO